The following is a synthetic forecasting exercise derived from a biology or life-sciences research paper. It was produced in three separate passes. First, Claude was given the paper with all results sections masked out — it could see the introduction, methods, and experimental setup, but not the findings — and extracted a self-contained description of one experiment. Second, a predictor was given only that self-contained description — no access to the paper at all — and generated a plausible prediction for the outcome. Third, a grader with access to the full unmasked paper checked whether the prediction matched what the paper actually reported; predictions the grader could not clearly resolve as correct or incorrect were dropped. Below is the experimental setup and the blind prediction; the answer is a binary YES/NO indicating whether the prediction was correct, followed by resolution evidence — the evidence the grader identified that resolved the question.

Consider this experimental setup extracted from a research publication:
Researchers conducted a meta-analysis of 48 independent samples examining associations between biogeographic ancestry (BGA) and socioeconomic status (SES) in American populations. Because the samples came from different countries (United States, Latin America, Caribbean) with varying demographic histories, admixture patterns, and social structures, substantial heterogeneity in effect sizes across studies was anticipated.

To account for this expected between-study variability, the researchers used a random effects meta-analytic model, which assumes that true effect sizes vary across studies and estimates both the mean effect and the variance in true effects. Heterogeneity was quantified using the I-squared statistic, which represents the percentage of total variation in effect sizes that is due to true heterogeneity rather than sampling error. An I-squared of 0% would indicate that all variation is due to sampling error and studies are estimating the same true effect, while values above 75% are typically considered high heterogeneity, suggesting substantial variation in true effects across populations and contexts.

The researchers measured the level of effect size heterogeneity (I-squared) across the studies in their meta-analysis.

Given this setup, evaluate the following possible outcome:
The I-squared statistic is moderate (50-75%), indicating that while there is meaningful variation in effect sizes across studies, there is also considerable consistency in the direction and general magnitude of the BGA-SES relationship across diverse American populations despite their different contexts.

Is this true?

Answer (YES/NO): NO